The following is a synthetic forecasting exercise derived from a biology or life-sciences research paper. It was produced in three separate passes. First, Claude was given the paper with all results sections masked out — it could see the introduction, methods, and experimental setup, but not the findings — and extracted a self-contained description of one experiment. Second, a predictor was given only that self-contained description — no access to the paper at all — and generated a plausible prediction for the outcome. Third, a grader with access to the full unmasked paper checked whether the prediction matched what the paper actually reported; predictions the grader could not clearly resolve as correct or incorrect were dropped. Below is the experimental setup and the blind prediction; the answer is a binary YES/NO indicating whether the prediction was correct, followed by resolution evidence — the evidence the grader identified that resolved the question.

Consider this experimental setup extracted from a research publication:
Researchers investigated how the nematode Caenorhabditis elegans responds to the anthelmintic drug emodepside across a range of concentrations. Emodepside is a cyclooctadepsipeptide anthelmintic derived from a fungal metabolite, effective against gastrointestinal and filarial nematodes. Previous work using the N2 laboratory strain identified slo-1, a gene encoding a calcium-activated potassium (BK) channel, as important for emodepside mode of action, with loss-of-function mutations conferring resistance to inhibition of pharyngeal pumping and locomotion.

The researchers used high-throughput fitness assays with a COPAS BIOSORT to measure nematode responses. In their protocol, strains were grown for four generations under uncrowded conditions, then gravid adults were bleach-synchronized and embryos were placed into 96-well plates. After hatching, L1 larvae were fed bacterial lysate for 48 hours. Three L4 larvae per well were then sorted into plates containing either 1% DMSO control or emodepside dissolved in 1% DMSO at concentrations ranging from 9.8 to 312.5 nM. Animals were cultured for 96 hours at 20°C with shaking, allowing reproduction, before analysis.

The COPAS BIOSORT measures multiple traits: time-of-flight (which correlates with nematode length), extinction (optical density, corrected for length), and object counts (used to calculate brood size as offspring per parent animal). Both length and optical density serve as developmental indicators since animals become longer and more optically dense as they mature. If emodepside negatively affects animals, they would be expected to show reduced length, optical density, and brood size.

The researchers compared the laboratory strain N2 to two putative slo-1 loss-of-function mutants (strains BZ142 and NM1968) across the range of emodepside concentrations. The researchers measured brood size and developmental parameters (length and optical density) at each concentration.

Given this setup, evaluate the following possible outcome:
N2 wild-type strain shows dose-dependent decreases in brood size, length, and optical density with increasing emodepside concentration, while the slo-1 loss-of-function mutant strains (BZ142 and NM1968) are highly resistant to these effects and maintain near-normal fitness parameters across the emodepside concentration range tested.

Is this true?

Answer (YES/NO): NO